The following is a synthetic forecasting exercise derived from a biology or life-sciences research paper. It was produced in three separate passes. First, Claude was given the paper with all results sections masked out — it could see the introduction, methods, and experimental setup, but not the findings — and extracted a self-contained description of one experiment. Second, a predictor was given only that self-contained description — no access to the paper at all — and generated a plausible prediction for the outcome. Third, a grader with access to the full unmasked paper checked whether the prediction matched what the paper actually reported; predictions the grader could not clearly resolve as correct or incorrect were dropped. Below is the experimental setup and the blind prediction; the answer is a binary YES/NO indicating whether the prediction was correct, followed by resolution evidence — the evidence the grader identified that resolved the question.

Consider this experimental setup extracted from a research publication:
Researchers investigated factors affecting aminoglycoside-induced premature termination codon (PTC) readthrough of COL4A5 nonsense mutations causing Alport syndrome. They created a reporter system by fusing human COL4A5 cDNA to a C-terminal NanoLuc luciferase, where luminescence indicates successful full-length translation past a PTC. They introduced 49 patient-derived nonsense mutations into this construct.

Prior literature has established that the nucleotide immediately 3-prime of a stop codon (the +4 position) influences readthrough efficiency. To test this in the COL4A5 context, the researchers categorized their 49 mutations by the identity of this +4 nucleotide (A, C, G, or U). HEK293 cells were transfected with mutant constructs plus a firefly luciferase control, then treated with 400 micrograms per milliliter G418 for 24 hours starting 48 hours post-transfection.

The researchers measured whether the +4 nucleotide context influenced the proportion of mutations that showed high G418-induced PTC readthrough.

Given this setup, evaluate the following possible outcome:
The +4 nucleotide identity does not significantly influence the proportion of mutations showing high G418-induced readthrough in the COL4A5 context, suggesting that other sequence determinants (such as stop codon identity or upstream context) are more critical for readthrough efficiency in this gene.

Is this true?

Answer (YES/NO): YES